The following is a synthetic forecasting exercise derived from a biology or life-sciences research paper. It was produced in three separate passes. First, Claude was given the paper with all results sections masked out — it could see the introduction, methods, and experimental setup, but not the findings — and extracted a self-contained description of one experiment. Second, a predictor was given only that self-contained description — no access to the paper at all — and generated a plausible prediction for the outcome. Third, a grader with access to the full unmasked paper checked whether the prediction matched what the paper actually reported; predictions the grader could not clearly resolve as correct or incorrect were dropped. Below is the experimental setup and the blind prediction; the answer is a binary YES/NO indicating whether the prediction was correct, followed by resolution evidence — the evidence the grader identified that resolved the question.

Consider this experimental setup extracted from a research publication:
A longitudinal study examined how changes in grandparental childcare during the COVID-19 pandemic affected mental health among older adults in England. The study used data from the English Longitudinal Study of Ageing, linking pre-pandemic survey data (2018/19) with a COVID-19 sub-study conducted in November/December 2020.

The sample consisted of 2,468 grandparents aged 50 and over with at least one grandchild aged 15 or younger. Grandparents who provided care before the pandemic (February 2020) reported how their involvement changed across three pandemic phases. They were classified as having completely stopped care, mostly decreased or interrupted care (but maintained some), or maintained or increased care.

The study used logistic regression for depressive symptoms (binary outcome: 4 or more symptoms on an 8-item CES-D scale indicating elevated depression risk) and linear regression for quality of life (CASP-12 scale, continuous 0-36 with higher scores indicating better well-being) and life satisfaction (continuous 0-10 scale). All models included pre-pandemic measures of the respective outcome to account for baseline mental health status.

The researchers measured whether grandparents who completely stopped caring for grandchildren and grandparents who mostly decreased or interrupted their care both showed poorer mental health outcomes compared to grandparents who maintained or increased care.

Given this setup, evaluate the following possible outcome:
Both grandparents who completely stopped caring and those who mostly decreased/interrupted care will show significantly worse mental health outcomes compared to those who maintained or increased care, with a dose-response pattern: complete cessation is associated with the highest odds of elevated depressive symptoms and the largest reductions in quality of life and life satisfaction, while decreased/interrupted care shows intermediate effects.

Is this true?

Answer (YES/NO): NO